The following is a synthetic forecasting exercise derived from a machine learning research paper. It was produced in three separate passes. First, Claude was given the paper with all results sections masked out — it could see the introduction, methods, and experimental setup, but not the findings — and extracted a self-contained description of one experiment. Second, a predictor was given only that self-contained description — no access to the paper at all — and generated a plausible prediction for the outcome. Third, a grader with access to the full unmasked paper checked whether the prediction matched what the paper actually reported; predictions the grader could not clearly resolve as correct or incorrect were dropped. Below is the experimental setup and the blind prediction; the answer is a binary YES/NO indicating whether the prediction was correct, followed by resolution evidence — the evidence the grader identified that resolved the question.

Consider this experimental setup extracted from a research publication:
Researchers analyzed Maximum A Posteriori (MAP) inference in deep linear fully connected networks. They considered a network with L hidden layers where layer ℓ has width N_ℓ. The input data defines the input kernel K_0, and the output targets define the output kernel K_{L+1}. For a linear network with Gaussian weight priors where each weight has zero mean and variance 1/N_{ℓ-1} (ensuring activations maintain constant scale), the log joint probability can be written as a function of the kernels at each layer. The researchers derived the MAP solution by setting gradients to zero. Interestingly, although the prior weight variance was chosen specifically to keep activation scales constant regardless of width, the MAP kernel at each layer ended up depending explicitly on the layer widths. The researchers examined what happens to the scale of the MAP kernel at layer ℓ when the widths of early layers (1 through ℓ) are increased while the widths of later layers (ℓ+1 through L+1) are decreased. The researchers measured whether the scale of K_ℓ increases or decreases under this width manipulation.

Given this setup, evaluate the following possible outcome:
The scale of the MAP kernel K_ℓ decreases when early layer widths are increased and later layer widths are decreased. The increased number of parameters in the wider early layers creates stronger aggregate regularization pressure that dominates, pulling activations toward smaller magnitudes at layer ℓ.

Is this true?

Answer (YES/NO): NO